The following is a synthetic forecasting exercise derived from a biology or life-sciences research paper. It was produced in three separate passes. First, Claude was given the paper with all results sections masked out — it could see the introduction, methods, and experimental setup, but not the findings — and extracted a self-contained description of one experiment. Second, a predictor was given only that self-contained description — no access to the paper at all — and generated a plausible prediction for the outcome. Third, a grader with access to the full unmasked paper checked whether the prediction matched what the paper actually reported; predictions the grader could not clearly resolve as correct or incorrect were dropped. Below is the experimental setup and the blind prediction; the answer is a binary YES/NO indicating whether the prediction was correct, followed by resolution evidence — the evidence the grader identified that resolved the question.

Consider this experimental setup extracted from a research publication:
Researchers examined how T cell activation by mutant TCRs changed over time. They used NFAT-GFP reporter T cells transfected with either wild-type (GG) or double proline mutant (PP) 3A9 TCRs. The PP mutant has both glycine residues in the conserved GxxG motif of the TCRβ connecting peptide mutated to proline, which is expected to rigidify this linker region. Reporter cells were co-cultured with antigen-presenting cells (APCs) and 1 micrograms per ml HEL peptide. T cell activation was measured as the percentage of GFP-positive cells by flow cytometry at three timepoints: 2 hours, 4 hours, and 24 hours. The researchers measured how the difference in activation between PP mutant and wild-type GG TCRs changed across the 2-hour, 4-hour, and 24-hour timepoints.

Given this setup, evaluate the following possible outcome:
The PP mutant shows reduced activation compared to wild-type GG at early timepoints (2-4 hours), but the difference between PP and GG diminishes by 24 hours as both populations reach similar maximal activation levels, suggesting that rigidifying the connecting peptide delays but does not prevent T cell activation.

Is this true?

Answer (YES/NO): NO